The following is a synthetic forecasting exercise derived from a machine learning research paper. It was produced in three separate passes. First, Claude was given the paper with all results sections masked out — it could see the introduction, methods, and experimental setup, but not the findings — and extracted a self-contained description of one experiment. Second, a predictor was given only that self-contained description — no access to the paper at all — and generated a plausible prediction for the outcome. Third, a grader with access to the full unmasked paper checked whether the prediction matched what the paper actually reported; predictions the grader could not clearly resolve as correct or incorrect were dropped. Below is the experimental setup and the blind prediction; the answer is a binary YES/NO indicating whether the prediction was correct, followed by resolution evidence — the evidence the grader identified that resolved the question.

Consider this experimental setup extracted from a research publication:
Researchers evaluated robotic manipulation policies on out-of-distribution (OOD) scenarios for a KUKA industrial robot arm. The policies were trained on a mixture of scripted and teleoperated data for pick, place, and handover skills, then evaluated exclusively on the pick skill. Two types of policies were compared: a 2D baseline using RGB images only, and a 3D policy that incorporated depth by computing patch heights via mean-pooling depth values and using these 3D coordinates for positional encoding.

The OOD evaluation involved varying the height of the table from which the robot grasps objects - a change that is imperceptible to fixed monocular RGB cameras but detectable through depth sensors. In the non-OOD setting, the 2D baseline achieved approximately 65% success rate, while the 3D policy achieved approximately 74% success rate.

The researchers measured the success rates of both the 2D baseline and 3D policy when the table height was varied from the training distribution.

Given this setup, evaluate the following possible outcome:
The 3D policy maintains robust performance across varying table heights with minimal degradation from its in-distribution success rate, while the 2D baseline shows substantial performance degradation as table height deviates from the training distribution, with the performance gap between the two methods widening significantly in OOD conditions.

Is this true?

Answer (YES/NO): NO